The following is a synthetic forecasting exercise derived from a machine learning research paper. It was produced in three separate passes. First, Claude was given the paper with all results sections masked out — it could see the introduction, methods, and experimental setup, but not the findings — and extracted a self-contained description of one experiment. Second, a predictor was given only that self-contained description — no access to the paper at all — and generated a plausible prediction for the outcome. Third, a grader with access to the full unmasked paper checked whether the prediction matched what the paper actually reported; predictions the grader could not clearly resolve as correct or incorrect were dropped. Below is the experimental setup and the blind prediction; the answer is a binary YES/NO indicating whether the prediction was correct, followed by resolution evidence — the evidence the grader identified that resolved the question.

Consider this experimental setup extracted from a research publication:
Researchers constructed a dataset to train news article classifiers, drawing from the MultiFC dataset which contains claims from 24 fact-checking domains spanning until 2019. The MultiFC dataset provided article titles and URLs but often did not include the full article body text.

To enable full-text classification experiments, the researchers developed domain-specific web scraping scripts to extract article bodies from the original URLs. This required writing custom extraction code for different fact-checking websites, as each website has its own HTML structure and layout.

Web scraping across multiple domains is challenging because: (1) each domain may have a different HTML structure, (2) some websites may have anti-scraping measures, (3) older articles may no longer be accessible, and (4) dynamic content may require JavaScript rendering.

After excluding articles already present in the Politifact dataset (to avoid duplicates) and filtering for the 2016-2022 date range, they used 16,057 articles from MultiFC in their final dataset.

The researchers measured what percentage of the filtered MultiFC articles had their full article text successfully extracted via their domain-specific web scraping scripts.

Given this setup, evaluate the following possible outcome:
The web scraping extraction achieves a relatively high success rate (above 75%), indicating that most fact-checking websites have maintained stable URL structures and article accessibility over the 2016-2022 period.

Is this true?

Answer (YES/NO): NO